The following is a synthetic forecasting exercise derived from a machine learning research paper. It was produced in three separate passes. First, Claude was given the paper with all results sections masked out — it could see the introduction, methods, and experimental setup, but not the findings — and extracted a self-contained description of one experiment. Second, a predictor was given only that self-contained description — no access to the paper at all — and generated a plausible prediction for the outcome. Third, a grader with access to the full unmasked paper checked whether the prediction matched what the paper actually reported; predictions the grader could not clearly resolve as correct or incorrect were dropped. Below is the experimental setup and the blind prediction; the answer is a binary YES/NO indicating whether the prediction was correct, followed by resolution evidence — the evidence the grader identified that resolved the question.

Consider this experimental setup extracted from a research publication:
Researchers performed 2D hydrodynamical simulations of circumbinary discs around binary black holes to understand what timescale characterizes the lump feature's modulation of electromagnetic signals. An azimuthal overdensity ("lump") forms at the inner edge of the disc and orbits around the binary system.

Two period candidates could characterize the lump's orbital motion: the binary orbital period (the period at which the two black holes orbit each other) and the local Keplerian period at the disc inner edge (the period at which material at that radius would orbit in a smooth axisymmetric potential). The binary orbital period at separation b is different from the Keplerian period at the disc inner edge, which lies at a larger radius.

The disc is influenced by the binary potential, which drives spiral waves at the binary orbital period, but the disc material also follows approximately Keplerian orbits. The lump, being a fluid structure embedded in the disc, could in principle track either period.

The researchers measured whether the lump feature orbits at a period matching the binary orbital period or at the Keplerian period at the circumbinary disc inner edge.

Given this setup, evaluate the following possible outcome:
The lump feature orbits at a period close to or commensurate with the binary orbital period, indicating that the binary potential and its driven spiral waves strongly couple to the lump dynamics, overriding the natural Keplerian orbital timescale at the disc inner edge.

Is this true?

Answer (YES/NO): NO